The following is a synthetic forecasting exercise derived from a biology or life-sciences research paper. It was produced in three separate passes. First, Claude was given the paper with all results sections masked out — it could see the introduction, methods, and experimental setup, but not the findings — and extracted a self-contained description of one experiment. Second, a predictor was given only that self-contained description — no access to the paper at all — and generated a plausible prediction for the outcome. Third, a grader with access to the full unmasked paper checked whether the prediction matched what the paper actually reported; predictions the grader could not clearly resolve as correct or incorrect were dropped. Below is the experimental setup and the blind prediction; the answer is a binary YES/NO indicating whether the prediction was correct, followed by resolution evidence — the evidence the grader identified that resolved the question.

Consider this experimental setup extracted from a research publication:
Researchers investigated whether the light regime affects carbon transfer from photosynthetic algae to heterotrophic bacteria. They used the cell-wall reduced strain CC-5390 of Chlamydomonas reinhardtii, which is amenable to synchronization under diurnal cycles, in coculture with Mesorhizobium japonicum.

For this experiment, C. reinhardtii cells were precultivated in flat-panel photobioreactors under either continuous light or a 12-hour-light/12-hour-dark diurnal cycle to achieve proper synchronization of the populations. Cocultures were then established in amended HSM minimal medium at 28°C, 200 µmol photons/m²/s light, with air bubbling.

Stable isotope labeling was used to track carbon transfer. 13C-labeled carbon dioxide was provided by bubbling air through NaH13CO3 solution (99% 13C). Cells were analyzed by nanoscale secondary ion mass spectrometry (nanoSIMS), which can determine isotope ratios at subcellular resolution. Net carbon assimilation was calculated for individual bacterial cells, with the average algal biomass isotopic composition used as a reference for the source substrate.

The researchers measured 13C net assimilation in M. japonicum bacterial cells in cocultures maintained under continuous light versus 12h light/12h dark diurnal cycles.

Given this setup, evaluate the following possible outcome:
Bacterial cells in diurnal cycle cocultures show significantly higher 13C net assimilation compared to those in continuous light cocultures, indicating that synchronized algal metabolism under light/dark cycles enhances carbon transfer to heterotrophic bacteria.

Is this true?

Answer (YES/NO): NO